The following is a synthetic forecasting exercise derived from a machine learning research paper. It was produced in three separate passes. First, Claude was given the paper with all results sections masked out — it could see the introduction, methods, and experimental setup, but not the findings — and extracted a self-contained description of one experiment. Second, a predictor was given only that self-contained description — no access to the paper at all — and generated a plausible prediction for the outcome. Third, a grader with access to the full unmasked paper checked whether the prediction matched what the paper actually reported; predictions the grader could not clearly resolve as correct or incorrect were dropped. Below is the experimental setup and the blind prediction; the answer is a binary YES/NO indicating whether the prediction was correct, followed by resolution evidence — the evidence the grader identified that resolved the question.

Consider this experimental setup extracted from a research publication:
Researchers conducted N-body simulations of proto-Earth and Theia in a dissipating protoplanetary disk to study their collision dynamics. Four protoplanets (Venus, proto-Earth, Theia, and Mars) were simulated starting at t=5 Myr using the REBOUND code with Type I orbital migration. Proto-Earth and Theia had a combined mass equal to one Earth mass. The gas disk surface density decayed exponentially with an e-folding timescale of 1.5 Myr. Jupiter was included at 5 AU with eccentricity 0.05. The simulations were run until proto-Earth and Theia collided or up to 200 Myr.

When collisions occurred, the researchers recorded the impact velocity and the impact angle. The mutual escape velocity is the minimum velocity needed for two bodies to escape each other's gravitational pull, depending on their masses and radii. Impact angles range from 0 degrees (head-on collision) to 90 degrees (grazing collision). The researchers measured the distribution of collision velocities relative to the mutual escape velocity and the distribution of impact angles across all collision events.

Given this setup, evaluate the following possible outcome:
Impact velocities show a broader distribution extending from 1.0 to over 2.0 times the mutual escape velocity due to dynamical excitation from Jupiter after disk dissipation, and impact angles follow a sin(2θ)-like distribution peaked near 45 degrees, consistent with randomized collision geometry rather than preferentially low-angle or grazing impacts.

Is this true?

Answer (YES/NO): NO